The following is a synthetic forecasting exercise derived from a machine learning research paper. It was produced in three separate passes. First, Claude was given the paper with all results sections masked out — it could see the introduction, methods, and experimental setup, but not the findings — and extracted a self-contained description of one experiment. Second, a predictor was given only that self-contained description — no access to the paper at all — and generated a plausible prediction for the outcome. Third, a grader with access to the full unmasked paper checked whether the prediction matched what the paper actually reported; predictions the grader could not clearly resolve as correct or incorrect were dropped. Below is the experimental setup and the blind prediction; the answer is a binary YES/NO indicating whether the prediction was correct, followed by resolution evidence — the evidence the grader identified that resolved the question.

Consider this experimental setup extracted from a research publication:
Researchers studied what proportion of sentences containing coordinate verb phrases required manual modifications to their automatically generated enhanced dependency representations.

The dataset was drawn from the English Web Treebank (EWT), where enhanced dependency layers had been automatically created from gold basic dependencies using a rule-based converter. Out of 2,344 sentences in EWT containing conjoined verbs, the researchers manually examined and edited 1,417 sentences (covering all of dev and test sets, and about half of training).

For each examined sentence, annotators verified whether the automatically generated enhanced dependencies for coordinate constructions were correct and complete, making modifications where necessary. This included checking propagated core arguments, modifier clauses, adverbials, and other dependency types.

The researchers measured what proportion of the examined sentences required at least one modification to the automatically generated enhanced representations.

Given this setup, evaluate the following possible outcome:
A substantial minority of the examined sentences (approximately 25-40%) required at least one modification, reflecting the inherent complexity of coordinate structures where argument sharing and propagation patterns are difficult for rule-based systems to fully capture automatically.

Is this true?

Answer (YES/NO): YES